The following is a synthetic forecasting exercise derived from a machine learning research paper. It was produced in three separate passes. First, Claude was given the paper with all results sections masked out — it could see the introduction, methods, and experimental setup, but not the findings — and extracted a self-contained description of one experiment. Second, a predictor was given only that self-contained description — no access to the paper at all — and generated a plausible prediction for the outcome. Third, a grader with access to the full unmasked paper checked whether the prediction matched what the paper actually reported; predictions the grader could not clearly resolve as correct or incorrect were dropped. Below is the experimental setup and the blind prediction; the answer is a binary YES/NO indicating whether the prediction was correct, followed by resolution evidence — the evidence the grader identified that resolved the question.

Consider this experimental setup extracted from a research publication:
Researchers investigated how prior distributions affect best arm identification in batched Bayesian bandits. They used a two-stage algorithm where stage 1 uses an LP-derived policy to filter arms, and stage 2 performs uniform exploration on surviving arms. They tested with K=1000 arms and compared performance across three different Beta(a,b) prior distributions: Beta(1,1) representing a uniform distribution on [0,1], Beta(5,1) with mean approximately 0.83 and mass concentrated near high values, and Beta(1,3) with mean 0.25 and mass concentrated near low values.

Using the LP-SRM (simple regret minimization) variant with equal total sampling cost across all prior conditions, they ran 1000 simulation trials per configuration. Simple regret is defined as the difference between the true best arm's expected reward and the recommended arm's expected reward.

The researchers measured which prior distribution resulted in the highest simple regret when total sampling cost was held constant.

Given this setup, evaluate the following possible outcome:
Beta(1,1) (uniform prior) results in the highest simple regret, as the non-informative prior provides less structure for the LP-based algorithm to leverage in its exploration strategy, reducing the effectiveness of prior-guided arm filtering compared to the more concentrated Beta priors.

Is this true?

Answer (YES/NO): NO